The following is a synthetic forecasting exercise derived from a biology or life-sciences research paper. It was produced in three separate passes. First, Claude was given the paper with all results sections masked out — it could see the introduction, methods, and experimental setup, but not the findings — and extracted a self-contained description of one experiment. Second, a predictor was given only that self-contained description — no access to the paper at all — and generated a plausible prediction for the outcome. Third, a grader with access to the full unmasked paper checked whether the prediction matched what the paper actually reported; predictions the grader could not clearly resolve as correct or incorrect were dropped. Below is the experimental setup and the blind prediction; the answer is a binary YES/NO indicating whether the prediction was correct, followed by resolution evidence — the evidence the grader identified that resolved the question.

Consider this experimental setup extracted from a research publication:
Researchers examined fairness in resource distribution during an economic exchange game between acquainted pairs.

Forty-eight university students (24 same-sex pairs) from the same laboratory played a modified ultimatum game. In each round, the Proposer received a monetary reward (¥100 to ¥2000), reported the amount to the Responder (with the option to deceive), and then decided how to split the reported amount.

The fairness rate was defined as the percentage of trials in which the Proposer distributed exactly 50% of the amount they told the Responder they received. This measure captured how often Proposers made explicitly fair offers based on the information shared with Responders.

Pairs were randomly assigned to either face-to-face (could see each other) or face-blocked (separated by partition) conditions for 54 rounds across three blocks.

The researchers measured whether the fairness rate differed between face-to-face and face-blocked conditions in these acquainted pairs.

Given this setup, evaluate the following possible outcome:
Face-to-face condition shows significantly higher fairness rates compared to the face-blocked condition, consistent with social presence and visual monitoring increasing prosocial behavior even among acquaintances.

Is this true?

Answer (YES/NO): NO